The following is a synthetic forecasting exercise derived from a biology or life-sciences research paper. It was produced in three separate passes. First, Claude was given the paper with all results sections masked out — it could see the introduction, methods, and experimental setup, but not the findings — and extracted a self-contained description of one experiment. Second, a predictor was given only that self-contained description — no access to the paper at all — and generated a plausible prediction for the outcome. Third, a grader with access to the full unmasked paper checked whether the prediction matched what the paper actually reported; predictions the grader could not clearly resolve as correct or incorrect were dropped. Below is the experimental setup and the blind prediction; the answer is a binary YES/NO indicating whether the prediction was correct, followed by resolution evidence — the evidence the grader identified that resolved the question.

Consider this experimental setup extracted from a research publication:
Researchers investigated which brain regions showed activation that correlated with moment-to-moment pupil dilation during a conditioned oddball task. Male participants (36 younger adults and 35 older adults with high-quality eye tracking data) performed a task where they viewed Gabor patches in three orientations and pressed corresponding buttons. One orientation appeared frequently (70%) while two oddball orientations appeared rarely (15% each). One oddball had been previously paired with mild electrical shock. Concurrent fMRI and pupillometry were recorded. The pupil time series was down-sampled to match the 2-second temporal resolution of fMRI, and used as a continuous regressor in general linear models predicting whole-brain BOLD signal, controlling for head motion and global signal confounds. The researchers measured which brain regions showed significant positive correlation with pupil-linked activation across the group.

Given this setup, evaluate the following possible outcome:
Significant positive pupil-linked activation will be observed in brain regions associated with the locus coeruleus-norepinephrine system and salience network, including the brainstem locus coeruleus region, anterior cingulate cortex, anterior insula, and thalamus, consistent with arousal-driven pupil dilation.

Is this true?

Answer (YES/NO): NO